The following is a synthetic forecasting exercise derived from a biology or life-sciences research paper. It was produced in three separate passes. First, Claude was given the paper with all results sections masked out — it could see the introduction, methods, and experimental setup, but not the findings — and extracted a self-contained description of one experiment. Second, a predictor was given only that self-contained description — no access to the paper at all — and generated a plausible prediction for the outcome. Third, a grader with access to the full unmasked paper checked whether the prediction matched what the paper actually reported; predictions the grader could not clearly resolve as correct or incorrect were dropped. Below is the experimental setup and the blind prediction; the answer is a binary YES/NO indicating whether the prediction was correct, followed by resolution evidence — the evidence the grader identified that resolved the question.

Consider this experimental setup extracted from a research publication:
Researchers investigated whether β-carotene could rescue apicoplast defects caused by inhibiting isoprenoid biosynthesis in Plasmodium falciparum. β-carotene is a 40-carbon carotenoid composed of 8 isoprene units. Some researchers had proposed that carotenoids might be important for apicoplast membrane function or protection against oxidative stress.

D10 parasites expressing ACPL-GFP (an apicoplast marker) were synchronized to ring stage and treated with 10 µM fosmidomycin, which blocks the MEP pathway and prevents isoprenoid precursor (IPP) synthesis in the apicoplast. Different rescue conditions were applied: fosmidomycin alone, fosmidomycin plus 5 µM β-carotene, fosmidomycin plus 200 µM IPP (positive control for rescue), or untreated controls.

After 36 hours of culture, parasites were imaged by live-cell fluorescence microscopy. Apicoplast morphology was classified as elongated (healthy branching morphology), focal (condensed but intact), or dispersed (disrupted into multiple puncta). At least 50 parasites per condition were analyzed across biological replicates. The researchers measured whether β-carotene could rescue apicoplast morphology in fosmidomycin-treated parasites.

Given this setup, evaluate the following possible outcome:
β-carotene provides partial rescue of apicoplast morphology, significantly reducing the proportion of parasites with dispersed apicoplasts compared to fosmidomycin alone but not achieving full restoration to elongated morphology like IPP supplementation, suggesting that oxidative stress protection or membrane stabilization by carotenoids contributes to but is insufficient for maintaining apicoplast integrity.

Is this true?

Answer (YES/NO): NO